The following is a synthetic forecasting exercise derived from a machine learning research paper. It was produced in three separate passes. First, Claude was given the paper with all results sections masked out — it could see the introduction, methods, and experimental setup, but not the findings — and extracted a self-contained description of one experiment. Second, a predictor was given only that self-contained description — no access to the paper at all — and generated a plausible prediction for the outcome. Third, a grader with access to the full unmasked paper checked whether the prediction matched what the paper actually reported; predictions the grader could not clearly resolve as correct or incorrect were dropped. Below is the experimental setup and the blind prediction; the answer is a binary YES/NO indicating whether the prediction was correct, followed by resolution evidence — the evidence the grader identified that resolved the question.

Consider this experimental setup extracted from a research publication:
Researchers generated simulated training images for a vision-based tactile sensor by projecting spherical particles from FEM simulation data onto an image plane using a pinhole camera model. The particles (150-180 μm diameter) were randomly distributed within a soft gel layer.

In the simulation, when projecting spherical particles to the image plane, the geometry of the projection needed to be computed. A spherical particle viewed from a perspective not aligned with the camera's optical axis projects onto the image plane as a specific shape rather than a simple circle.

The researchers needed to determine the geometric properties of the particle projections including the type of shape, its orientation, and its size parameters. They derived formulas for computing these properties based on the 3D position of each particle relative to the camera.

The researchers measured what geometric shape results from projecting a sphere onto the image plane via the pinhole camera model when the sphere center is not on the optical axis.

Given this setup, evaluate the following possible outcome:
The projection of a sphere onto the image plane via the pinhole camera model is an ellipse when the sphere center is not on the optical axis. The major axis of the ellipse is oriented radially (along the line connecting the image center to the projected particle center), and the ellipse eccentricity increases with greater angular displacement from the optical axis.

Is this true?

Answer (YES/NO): YES